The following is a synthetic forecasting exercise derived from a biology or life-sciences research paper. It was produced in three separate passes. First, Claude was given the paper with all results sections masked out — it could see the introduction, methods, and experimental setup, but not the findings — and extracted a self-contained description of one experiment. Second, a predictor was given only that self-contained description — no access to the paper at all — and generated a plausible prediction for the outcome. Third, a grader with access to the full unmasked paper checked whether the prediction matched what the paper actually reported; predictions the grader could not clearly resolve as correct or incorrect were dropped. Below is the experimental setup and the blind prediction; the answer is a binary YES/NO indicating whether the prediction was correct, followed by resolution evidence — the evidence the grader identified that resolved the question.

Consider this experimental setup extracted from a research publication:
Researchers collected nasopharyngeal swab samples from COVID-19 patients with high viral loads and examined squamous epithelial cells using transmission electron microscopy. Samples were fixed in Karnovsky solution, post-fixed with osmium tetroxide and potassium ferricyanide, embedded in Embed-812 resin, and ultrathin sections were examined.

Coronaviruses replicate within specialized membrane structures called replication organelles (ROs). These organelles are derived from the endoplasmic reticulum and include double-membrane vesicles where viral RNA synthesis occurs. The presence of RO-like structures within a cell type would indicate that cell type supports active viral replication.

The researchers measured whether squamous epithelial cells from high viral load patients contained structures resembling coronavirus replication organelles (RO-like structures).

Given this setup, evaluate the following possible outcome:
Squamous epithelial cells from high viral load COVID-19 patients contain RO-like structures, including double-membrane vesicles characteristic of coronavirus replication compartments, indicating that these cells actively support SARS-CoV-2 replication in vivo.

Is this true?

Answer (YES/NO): YES